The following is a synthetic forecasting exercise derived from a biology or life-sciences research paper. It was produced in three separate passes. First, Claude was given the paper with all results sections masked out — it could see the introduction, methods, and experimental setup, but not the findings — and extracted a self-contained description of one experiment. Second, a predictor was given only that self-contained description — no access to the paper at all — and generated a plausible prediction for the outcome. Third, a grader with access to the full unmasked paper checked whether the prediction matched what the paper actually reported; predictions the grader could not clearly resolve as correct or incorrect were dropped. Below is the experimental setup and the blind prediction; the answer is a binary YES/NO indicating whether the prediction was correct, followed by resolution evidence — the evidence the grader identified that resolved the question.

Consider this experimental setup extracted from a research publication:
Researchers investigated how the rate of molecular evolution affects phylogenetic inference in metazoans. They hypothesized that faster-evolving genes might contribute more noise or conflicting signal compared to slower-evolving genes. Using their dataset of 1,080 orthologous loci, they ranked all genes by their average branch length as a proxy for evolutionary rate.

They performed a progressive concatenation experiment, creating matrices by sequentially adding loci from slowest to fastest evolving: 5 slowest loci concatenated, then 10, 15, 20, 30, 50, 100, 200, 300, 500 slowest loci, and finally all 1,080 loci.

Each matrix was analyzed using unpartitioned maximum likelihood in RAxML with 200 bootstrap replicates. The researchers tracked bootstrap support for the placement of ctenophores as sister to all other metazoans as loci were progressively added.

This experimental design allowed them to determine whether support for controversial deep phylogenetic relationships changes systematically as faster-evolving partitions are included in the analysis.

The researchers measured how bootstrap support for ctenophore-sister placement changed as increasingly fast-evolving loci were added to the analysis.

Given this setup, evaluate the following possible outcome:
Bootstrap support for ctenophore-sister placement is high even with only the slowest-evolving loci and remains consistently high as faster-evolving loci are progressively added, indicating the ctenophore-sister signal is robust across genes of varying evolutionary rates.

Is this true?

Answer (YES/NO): NO